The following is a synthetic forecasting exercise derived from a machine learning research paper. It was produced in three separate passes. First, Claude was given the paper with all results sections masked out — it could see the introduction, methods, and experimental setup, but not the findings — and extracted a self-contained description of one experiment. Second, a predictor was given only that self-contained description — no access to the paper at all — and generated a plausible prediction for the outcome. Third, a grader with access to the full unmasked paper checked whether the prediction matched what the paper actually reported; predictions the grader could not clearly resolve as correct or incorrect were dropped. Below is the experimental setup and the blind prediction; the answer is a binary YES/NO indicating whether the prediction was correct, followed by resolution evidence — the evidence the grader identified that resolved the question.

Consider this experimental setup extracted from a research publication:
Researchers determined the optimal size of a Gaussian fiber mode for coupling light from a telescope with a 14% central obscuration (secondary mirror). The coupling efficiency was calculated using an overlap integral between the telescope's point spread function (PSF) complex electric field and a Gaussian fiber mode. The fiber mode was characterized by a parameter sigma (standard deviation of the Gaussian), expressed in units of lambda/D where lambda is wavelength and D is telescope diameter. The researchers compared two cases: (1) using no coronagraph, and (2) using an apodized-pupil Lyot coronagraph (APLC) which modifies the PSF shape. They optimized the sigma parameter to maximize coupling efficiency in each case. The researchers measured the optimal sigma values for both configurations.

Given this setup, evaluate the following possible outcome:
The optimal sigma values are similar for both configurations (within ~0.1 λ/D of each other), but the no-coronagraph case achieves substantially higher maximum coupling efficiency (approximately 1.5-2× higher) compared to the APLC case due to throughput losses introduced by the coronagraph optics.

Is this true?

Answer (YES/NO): NO